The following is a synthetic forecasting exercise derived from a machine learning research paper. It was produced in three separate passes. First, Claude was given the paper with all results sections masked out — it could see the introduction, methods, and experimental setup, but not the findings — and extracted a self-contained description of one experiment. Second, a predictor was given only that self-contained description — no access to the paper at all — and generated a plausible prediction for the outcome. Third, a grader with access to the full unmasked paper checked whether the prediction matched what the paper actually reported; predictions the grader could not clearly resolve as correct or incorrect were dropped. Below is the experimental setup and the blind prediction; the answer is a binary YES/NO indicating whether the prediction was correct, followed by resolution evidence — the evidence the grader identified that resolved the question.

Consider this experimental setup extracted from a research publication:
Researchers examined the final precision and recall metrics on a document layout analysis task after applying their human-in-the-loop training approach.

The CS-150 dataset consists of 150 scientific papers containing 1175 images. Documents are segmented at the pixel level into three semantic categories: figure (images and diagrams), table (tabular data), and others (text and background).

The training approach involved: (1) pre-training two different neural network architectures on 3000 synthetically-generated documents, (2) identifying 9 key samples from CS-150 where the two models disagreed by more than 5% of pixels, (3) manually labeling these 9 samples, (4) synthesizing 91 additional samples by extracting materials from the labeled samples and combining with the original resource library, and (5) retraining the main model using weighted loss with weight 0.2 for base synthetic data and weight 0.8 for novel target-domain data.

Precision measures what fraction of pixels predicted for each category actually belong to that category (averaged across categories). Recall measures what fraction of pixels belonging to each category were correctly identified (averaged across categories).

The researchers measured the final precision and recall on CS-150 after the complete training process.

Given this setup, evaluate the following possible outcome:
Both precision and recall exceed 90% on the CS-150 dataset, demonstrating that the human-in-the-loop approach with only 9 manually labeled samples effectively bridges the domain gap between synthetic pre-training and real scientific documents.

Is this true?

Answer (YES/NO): YES